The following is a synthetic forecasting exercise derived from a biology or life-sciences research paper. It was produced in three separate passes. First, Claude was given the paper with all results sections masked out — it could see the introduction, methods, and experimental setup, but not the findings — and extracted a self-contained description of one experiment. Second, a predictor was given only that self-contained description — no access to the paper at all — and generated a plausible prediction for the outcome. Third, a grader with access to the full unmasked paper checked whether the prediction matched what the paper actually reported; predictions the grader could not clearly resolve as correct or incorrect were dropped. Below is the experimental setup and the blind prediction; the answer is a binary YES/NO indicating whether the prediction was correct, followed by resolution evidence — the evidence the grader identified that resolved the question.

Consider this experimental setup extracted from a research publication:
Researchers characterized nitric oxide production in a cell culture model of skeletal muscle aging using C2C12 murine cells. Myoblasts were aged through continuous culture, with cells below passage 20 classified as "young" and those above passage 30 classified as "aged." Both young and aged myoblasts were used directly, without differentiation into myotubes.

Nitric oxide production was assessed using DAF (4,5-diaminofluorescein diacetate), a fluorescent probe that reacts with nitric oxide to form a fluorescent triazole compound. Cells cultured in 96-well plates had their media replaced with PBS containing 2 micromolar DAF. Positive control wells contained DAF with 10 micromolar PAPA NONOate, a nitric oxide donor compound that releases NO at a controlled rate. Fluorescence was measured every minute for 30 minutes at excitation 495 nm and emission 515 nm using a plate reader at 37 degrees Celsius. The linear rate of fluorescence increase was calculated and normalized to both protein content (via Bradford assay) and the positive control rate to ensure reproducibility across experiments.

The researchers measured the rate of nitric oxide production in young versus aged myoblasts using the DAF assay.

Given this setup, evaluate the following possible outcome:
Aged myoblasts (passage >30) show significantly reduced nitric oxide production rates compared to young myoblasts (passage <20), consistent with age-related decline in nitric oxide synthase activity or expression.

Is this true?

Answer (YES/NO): NO